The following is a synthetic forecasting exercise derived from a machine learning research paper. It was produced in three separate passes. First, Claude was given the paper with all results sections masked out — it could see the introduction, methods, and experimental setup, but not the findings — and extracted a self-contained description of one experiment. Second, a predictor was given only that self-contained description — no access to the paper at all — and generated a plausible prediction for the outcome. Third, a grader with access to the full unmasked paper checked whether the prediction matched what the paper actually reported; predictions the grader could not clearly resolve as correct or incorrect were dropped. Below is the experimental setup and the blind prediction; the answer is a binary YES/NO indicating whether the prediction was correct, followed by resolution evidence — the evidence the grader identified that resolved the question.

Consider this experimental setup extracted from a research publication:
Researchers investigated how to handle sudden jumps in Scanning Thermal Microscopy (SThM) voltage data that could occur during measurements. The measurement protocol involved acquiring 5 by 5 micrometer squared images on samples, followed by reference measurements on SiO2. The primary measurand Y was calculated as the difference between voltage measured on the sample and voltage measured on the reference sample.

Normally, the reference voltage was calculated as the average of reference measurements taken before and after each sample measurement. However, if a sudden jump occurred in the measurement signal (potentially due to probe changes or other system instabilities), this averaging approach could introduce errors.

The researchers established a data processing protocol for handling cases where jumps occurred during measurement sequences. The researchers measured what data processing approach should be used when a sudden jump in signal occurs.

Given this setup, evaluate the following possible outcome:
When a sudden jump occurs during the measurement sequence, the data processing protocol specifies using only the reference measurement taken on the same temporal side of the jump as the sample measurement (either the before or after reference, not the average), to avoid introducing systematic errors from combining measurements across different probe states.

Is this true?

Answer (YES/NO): YES